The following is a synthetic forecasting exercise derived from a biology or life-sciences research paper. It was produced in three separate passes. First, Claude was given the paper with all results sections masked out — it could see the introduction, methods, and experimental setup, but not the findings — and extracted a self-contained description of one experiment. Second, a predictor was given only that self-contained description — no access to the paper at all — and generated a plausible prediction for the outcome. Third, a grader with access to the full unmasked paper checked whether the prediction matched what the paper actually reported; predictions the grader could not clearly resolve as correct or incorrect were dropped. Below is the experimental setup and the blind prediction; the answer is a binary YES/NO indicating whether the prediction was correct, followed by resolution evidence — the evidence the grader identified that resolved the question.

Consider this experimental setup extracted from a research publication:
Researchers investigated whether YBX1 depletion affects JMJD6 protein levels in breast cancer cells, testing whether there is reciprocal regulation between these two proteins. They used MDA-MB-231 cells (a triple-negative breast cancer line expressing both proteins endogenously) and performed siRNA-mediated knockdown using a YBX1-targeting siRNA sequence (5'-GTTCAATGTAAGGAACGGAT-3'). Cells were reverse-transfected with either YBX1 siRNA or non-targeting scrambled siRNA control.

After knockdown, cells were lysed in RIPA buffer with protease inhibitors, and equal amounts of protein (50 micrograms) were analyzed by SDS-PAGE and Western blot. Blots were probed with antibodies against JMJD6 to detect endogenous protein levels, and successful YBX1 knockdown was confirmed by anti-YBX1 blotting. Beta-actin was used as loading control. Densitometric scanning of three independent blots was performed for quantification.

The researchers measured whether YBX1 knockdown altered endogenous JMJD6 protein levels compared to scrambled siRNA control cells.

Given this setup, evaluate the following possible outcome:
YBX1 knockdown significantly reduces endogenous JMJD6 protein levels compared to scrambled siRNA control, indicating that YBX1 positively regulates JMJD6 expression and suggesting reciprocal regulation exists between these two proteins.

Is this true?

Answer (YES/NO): YES